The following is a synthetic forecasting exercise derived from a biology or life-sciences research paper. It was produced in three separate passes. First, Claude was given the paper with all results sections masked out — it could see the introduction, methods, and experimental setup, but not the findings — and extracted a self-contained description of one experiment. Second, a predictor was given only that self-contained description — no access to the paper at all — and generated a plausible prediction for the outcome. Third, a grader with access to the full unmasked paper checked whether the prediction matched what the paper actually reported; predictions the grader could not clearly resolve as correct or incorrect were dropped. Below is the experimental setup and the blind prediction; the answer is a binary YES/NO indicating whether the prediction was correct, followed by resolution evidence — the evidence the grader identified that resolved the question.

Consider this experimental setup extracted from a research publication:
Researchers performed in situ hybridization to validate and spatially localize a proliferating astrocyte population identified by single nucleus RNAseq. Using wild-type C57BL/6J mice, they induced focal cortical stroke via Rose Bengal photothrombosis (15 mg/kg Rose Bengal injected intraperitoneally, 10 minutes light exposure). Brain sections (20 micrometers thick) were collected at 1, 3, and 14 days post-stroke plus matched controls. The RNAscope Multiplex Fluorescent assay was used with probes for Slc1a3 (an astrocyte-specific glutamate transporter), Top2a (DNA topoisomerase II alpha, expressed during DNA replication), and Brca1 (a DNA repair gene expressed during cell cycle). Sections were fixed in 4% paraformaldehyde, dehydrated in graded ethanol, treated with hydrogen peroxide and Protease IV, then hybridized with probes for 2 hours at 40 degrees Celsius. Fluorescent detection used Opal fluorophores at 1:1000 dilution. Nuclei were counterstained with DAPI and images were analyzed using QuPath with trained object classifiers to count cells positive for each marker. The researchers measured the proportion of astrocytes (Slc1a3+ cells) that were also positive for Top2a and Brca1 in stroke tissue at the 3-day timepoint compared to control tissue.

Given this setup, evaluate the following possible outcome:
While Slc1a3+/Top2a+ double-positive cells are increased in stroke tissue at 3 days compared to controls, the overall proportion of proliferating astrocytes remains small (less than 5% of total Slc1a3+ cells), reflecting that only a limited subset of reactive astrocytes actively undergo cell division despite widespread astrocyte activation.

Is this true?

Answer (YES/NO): YES